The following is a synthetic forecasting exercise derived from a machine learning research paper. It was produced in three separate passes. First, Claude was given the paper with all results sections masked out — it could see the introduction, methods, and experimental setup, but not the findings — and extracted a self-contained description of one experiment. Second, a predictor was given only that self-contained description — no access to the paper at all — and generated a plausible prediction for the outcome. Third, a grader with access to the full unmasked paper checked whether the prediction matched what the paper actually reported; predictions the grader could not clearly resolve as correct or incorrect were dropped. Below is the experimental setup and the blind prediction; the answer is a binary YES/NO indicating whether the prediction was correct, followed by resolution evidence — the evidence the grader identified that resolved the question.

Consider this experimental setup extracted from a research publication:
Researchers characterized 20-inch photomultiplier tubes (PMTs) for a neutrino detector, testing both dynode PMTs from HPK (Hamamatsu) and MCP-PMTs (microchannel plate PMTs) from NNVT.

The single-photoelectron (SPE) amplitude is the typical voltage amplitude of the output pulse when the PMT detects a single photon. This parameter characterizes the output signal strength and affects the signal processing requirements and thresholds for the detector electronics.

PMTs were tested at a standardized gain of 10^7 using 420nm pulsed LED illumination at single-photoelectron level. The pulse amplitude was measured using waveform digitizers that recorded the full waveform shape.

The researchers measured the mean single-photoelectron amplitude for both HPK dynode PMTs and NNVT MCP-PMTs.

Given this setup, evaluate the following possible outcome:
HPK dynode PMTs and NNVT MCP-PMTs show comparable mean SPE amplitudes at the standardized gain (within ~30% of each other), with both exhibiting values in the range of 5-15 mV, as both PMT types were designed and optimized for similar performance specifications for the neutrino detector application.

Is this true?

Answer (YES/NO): YES